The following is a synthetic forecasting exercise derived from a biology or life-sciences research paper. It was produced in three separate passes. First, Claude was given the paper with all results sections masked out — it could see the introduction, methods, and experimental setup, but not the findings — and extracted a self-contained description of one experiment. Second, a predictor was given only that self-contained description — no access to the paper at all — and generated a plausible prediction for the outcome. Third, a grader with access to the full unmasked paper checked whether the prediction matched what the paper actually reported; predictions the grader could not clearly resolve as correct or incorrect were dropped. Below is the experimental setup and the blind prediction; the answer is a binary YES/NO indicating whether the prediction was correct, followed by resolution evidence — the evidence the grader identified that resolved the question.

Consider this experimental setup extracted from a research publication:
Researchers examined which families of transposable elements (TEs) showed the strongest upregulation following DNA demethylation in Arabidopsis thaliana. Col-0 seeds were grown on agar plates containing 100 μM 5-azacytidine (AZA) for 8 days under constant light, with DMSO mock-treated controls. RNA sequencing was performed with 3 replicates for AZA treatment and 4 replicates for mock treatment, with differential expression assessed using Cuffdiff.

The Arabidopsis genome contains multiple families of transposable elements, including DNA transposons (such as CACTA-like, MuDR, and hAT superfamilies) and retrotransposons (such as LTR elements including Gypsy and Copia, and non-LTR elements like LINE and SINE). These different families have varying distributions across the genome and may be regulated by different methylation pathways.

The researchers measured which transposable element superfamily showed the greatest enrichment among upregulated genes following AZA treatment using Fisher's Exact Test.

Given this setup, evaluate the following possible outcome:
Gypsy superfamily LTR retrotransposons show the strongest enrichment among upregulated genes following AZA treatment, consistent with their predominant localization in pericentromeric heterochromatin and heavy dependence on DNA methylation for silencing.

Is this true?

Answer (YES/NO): NO